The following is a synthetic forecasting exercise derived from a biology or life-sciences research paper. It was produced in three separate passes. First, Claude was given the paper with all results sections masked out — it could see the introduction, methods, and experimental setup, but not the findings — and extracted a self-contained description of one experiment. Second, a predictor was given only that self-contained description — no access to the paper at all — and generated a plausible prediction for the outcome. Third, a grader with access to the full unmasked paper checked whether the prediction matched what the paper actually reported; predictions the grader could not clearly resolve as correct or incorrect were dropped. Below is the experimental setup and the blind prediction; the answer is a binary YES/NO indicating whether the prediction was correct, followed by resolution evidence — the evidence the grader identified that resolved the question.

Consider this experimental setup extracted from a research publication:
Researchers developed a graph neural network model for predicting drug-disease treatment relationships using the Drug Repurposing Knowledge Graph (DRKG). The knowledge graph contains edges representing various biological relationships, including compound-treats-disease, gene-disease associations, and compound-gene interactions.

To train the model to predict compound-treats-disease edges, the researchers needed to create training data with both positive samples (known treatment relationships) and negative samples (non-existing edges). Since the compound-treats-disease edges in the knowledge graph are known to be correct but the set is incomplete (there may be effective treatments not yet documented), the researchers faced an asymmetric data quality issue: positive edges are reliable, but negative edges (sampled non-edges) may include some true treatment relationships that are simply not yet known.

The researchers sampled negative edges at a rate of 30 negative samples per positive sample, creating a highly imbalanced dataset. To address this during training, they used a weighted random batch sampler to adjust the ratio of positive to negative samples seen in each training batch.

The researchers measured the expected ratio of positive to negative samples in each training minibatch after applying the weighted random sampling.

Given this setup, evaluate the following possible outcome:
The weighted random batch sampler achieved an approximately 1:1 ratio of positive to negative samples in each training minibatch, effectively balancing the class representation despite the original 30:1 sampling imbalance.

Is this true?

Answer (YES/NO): NO